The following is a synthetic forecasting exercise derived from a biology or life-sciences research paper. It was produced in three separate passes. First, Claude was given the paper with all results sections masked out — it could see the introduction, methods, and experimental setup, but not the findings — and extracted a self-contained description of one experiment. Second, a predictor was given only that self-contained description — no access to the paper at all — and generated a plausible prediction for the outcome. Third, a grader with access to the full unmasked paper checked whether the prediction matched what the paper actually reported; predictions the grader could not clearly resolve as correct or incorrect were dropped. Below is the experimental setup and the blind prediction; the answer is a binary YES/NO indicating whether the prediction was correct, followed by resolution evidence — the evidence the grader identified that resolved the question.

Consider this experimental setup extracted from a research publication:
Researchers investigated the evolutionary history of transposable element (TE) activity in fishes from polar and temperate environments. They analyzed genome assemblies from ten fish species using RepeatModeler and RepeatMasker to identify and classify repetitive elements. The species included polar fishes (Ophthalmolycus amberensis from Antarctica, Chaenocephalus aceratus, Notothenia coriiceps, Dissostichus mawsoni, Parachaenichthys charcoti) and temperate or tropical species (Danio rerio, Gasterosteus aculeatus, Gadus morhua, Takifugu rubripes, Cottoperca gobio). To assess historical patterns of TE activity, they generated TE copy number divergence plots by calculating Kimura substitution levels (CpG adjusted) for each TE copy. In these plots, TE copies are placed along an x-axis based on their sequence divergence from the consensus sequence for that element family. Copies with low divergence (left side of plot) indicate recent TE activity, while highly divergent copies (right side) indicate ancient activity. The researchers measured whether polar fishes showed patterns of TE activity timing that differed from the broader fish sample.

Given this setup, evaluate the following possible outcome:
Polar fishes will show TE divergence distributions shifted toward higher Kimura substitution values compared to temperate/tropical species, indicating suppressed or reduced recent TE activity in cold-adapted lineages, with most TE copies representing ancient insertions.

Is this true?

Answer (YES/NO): NO